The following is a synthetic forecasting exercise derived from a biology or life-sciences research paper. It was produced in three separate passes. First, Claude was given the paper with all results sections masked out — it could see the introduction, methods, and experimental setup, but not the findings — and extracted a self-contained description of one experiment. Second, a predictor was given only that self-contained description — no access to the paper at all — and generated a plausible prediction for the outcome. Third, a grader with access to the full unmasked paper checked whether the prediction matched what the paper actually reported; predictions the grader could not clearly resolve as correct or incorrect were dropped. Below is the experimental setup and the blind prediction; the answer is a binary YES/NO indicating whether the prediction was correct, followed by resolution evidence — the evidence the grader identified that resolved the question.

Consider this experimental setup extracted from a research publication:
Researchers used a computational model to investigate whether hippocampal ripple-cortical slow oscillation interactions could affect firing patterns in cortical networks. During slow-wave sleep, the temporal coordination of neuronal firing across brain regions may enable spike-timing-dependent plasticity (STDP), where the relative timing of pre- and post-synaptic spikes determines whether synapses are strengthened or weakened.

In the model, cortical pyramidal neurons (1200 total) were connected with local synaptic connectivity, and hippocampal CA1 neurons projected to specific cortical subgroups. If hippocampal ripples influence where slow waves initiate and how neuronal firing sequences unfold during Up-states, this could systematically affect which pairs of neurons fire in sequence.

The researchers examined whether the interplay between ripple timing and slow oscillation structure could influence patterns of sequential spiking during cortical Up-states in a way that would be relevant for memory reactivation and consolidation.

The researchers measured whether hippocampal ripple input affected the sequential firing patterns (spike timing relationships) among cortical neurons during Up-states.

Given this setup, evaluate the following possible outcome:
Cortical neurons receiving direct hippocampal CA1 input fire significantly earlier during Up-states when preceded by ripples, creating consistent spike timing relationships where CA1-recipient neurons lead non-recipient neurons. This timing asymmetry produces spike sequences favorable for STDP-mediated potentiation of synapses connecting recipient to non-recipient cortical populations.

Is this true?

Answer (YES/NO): YES